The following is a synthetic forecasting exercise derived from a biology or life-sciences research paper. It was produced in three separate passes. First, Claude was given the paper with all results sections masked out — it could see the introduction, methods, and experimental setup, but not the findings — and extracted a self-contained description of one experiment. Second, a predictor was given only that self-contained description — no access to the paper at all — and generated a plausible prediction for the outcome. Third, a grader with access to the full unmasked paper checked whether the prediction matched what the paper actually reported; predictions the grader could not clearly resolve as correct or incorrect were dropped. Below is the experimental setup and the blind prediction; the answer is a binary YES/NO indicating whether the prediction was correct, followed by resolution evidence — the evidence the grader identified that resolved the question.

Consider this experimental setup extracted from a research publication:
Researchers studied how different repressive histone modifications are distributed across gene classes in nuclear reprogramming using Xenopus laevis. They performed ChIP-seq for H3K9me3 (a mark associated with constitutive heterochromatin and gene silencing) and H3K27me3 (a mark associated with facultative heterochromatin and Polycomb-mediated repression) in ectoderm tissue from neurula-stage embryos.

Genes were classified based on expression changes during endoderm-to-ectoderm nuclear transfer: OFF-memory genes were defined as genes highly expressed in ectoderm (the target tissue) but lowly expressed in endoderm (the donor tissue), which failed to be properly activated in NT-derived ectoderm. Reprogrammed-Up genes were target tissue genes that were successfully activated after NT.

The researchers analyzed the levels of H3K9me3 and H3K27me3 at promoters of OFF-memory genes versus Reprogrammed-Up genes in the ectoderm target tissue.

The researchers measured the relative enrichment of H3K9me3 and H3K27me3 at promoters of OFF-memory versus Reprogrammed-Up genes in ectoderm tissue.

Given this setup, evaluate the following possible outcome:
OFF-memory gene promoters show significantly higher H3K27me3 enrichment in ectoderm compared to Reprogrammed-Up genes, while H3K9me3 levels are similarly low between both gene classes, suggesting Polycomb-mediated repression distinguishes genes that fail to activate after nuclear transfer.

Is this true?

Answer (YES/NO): NO